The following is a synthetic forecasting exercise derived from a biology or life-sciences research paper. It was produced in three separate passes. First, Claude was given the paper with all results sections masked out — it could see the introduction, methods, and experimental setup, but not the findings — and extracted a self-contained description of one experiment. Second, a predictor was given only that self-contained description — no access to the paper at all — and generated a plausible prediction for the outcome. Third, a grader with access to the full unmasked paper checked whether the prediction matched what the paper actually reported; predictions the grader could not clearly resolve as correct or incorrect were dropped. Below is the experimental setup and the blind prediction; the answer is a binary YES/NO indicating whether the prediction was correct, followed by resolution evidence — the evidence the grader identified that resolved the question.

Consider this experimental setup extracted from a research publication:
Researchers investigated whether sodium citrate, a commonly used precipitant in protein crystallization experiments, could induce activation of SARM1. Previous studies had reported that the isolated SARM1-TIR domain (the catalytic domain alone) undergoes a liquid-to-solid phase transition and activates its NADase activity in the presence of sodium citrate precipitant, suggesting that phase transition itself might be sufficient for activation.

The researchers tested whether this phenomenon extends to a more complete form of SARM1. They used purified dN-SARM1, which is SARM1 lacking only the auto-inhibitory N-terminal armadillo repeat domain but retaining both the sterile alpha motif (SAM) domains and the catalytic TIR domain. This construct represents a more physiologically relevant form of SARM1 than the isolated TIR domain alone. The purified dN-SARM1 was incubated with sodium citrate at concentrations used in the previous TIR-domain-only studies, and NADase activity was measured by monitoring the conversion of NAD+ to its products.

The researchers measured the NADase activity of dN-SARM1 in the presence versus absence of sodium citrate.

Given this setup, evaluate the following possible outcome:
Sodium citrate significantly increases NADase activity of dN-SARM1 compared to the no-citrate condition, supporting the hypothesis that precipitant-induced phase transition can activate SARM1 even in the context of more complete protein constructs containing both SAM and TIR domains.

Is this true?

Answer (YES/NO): NO